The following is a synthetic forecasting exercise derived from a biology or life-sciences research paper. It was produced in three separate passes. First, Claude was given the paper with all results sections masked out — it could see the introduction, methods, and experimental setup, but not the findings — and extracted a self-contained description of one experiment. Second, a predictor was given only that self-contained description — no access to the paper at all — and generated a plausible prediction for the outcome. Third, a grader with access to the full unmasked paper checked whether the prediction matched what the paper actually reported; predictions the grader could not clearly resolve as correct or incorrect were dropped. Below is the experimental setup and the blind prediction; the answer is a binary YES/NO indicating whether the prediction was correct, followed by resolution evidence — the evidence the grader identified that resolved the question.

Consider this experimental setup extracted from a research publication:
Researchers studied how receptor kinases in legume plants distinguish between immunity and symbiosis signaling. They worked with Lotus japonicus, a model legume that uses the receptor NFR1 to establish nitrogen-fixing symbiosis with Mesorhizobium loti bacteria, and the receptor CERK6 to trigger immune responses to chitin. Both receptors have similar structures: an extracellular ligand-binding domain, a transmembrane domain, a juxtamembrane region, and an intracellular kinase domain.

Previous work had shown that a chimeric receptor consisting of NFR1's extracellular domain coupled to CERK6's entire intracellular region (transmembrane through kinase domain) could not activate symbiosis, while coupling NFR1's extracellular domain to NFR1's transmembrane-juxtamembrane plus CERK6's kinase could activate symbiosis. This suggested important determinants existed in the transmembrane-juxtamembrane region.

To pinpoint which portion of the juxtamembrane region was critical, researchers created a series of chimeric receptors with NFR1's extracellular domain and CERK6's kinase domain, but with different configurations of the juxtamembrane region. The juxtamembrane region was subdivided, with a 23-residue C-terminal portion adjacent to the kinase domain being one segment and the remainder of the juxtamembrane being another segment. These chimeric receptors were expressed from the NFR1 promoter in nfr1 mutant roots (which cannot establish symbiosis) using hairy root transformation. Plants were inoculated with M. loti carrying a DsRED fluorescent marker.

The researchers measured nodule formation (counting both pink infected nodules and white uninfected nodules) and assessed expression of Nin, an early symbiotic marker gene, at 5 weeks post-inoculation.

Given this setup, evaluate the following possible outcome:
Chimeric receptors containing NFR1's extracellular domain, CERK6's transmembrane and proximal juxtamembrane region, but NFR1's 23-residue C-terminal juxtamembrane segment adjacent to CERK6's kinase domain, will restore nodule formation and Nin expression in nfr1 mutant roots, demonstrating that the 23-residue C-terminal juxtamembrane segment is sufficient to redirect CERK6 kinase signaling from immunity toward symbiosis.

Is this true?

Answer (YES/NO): YES